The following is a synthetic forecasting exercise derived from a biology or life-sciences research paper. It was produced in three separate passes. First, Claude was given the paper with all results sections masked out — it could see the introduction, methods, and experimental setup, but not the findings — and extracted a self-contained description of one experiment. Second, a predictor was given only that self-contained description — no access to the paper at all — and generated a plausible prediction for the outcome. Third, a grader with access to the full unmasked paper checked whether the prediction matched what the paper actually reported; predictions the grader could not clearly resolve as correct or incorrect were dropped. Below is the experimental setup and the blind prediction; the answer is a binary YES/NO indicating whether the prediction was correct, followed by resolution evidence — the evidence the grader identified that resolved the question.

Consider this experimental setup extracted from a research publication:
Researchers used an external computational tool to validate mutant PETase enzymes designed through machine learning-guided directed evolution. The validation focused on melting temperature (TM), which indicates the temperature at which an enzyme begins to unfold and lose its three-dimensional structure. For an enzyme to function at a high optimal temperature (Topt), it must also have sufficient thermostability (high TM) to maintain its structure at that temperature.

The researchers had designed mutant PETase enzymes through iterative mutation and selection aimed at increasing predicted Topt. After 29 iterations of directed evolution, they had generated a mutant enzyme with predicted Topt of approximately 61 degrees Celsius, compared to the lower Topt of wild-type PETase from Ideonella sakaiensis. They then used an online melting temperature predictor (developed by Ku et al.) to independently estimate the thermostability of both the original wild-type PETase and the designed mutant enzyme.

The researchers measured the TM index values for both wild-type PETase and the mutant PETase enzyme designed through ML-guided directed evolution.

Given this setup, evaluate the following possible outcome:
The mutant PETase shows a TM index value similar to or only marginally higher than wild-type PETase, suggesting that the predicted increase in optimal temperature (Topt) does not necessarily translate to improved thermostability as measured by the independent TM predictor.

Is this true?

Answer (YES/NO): NO